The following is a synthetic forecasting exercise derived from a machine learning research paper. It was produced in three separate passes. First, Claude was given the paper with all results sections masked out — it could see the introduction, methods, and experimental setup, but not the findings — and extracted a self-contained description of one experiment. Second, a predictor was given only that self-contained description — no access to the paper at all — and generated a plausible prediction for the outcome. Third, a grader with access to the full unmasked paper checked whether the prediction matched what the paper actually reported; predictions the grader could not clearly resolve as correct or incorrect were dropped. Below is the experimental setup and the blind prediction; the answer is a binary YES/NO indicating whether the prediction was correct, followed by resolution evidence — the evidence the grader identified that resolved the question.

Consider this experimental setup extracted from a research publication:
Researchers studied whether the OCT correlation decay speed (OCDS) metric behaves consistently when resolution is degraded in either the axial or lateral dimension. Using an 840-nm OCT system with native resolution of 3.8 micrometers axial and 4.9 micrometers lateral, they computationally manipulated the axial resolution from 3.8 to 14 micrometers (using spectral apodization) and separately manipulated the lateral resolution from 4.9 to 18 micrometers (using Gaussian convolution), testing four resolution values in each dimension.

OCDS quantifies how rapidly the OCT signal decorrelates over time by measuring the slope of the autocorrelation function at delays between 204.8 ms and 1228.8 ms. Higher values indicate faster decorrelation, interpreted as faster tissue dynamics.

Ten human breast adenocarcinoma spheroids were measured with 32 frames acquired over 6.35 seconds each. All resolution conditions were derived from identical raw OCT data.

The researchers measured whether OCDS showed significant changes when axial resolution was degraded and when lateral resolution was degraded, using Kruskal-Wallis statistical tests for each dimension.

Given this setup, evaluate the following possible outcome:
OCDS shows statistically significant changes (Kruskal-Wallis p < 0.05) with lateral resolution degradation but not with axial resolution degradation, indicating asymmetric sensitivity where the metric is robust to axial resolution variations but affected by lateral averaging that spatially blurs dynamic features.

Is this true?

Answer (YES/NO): NO